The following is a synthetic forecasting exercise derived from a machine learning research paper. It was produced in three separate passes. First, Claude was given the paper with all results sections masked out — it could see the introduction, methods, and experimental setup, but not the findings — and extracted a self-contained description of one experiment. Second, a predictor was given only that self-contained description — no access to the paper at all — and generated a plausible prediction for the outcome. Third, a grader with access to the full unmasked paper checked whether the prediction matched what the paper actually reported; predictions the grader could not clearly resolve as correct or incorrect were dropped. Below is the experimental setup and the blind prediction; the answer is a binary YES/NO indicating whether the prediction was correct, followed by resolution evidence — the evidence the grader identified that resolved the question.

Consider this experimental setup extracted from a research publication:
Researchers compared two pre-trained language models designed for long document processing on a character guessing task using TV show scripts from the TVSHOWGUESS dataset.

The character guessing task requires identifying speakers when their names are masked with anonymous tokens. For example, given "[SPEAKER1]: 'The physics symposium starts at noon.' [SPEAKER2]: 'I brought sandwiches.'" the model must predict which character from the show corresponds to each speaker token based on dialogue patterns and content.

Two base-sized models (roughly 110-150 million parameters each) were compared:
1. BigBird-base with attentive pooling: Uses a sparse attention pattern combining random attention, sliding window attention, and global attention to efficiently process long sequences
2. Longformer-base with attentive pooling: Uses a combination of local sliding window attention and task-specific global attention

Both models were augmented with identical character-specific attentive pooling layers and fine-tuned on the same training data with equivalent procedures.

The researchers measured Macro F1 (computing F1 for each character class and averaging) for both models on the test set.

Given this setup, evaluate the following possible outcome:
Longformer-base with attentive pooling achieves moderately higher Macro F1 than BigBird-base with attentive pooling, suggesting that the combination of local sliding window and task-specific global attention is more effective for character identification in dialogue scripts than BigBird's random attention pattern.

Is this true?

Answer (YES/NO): YES